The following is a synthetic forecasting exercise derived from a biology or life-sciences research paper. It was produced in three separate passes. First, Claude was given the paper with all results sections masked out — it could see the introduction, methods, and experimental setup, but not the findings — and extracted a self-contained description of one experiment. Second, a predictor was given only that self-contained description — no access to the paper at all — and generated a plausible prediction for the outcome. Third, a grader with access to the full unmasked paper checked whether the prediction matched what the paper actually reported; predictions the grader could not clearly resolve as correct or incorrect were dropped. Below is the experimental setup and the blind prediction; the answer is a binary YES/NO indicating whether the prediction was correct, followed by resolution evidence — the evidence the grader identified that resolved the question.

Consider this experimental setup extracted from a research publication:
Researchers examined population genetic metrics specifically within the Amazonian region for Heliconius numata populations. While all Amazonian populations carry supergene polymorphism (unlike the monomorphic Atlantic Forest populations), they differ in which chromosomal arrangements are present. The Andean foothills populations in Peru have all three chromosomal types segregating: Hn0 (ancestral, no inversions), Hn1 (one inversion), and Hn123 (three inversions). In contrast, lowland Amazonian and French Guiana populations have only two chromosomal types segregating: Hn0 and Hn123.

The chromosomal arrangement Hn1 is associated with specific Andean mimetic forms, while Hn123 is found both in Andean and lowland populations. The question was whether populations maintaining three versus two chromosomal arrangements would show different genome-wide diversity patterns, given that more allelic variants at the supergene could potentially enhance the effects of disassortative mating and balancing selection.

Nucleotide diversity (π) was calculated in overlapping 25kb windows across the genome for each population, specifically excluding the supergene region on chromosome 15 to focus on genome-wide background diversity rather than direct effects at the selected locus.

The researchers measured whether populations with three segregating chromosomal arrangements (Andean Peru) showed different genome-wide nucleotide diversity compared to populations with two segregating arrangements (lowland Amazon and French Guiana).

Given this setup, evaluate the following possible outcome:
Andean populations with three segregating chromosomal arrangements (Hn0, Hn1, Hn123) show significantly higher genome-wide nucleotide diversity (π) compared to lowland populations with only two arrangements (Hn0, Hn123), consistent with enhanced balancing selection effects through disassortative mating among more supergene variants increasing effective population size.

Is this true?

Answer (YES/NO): NO